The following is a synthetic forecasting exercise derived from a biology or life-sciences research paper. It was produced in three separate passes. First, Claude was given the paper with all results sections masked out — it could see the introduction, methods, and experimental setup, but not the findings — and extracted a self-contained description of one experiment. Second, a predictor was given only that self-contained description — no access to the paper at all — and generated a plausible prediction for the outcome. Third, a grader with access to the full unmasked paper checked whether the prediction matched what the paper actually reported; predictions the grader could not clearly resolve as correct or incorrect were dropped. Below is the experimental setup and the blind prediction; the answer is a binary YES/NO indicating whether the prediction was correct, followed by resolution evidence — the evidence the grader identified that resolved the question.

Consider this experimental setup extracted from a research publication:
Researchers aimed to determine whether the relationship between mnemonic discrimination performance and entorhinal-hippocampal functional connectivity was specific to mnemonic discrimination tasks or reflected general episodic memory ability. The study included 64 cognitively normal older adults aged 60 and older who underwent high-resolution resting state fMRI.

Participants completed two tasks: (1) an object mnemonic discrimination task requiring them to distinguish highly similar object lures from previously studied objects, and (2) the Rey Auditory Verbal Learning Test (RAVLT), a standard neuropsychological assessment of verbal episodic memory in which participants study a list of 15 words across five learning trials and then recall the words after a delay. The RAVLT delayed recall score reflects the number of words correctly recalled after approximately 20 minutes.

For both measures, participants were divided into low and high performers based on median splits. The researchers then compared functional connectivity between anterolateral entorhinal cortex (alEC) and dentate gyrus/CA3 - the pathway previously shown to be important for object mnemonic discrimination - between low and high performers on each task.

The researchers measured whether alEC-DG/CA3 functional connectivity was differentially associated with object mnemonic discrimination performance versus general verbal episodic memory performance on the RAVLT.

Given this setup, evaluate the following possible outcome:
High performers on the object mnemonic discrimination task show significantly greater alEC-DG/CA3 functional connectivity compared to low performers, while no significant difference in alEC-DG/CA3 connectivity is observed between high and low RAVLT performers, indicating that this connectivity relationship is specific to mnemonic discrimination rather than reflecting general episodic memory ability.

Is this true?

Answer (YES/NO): NO